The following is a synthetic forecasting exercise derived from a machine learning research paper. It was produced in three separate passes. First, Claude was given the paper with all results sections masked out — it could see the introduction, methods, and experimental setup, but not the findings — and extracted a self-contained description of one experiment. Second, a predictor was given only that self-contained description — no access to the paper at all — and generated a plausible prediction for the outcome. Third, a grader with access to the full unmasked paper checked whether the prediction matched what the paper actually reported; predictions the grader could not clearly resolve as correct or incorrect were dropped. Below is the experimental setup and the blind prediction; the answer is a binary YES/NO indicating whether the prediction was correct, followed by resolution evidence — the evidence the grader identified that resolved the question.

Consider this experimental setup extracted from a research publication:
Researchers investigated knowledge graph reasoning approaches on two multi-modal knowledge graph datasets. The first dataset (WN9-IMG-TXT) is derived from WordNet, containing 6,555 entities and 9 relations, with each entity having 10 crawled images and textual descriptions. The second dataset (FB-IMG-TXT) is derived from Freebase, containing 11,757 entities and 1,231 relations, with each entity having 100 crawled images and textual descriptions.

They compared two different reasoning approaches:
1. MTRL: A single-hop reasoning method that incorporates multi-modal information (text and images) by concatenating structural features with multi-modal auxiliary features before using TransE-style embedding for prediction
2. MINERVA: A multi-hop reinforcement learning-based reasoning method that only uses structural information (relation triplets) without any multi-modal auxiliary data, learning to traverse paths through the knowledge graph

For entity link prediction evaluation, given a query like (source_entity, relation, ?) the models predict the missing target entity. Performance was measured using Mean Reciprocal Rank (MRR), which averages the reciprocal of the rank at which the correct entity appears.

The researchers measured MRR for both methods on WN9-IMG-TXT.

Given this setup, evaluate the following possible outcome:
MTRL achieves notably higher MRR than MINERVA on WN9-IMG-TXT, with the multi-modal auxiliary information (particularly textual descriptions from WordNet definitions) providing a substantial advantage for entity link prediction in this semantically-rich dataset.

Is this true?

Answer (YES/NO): NO